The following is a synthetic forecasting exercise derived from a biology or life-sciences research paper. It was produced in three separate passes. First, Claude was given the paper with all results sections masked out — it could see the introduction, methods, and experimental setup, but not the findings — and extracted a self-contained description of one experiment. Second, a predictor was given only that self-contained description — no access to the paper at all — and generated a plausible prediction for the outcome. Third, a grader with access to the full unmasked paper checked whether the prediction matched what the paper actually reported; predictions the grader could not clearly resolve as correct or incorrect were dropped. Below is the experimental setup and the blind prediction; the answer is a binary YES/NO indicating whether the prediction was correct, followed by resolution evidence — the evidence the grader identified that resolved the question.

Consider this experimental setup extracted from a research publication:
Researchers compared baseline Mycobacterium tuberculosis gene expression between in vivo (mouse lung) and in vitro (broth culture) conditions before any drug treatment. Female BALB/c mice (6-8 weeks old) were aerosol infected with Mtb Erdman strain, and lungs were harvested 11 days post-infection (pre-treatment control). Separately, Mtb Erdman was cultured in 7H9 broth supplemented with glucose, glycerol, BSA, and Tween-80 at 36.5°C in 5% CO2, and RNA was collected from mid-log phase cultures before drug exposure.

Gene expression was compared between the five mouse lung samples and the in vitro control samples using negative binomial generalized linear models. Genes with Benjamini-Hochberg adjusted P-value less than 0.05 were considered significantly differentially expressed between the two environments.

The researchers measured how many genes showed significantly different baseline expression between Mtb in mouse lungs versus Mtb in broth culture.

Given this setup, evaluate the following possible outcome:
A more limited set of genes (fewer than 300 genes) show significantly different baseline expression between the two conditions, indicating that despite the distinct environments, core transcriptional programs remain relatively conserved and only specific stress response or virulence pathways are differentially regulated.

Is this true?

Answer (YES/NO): NO